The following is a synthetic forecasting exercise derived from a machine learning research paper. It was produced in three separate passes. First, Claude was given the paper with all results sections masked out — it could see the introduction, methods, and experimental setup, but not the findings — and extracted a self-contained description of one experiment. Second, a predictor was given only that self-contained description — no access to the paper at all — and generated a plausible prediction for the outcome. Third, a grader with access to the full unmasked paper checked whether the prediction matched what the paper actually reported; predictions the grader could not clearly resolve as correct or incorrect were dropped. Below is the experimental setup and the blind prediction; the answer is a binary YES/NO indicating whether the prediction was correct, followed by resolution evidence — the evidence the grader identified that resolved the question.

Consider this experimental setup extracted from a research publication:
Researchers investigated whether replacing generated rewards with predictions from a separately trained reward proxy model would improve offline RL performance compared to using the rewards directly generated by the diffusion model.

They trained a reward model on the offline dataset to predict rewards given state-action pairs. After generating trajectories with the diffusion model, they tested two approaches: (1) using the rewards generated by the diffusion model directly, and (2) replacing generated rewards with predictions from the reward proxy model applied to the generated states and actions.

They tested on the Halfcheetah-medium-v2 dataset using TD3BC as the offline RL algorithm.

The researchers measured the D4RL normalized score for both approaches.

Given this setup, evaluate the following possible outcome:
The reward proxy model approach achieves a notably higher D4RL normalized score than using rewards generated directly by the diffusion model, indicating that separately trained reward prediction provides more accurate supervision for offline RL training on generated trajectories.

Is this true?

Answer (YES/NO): NO